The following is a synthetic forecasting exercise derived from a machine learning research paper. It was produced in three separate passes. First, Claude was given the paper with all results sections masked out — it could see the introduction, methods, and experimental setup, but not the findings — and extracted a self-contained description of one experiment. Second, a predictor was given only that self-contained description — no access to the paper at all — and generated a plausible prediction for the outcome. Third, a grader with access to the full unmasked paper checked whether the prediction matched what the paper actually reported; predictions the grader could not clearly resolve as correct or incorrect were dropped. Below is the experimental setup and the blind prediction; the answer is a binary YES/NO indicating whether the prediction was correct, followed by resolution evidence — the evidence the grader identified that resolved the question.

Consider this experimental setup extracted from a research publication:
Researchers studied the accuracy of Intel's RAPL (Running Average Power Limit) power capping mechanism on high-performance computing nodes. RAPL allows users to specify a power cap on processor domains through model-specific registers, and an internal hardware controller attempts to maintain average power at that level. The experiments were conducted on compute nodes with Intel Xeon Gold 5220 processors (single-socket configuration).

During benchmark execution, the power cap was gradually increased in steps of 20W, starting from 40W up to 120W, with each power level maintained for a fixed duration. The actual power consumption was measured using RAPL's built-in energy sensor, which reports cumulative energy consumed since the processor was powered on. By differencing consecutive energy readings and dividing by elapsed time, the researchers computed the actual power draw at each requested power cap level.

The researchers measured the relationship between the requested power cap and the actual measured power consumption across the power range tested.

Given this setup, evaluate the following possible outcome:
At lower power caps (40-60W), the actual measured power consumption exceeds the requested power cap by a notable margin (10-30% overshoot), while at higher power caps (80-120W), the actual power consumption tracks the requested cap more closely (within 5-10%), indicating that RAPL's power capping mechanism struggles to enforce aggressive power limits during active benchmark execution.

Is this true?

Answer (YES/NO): NO